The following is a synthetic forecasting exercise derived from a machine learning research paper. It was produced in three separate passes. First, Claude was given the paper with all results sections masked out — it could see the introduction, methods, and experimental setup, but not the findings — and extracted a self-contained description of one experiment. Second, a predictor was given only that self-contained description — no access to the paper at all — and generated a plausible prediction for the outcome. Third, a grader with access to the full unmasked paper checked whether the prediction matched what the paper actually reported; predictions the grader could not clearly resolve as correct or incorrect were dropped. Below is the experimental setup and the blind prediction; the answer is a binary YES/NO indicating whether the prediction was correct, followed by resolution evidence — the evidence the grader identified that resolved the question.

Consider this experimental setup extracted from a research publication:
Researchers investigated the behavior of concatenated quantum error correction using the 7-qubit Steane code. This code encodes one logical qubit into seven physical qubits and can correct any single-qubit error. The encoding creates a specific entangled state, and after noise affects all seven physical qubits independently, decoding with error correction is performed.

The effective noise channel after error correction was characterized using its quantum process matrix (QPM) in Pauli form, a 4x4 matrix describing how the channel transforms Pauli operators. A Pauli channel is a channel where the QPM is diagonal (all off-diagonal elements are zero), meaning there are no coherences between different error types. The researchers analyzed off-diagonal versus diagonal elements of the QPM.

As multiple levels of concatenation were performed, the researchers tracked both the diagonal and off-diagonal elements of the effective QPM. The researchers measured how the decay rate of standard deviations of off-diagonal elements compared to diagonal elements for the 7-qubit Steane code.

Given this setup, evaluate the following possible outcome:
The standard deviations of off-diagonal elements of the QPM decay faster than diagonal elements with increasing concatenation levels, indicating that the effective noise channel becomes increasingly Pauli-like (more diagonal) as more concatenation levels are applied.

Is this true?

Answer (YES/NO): YES